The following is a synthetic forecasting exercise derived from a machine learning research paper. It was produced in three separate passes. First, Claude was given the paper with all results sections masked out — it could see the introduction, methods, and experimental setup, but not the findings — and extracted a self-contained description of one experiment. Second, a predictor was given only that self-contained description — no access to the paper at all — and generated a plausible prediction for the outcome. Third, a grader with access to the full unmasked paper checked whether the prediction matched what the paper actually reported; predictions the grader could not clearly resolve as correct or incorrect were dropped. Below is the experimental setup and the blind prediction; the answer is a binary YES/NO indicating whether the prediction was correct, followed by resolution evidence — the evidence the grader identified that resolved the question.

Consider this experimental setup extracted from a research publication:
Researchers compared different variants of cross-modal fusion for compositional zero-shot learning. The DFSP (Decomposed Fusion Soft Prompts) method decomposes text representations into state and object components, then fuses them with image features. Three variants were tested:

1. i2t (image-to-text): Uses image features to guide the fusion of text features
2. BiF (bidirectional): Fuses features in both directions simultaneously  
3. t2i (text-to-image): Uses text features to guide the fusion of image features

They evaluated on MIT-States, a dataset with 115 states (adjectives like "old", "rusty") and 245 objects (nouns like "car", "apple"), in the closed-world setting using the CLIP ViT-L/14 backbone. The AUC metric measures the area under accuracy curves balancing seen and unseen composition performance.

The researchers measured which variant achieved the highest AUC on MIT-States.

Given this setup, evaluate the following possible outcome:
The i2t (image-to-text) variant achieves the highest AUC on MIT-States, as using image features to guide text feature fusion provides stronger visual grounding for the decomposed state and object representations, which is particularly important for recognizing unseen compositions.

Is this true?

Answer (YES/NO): NO